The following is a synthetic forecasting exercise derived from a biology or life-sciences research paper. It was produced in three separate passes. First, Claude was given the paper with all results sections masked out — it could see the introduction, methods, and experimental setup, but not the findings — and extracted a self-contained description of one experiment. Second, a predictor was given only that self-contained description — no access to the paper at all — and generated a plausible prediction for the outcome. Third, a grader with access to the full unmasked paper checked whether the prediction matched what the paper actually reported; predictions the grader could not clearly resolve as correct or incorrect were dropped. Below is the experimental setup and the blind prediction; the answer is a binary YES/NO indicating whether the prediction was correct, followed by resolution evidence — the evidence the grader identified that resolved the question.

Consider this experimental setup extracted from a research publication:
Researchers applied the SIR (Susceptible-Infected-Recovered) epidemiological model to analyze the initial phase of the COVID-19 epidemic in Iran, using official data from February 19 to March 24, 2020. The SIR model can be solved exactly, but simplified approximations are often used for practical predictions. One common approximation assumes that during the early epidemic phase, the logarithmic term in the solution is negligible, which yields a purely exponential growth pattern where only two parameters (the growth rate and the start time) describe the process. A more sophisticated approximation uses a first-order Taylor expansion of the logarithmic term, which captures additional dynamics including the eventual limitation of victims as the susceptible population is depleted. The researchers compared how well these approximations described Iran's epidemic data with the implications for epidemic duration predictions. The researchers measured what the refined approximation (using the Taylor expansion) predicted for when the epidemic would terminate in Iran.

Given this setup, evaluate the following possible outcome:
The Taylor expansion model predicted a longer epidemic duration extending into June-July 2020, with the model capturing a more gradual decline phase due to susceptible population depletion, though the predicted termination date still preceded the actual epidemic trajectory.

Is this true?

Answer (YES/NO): NO